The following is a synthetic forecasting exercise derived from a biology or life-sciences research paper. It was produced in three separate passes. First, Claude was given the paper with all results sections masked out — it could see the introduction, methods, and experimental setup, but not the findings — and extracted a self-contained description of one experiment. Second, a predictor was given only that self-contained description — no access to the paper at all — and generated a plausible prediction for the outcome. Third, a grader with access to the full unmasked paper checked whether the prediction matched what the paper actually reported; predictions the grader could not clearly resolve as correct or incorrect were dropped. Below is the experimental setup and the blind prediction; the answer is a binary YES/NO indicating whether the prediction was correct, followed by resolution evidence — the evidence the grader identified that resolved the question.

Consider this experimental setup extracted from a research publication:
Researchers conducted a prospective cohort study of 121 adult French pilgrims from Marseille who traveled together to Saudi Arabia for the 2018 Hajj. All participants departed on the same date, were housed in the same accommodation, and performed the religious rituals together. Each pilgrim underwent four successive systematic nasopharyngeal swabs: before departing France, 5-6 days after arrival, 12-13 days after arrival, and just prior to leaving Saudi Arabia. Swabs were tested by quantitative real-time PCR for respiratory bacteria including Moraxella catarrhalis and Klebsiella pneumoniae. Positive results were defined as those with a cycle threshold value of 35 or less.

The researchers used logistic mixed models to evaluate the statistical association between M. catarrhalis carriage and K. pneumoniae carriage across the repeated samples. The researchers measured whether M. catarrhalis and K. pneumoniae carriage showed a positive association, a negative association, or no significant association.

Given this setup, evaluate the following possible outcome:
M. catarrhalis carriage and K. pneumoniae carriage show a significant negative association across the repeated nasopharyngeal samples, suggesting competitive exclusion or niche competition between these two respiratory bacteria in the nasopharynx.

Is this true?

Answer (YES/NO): YES